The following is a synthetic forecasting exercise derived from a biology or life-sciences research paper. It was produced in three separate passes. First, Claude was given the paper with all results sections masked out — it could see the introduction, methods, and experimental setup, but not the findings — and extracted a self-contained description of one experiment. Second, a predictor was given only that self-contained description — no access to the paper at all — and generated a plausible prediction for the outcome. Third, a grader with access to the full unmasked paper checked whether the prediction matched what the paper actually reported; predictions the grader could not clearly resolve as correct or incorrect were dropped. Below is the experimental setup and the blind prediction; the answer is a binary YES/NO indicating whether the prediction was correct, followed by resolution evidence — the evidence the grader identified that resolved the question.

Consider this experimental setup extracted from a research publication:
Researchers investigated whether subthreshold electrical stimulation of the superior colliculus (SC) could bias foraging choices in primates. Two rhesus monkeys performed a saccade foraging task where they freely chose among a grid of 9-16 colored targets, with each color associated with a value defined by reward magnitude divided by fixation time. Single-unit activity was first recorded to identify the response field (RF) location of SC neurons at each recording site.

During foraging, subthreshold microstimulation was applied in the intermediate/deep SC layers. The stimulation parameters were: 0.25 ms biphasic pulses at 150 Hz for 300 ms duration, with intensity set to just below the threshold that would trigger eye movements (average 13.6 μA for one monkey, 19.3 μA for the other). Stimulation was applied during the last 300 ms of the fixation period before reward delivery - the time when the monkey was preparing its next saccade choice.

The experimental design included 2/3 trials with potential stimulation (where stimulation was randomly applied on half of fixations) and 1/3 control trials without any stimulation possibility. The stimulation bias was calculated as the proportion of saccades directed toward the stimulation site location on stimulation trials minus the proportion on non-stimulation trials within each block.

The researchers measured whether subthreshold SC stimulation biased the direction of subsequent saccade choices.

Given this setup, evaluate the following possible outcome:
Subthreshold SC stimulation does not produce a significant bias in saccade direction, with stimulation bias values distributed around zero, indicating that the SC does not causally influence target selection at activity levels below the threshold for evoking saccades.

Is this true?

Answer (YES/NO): NO